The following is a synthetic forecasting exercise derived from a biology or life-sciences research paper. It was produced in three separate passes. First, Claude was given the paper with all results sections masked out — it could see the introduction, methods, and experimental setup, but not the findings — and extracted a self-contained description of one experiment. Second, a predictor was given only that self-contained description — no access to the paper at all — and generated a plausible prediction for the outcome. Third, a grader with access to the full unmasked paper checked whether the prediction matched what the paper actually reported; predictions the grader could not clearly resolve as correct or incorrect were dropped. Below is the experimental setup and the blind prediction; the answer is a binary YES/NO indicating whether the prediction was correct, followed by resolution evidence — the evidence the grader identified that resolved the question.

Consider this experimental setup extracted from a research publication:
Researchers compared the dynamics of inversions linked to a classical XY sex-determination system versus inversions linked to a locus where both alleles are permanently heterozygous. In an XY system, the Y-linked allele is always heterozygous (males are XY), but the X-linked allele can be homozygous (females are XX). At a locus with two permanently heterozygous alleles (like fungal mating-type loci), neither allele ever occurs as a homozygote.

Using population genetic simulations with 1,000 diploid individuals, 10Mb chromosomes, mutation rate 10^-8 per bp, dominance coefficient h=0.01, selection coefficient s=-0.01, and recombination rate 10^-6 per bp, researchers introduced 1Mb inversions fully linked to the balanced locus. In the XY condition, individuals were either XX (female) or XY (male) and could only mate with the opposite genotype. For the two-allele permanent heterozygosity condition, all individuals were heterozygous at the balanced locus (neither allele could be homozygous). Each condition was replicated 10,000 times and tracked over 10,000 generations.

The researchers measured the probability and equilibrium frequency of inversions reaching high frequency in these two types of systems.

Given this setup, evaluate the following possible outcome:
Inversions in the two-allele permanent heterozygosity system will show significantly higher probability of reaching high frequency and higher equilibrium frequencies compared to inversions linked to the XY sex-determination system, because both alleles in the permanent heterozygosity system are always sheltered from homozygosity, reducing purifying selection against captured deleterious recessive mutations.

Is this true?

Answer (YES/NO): NO